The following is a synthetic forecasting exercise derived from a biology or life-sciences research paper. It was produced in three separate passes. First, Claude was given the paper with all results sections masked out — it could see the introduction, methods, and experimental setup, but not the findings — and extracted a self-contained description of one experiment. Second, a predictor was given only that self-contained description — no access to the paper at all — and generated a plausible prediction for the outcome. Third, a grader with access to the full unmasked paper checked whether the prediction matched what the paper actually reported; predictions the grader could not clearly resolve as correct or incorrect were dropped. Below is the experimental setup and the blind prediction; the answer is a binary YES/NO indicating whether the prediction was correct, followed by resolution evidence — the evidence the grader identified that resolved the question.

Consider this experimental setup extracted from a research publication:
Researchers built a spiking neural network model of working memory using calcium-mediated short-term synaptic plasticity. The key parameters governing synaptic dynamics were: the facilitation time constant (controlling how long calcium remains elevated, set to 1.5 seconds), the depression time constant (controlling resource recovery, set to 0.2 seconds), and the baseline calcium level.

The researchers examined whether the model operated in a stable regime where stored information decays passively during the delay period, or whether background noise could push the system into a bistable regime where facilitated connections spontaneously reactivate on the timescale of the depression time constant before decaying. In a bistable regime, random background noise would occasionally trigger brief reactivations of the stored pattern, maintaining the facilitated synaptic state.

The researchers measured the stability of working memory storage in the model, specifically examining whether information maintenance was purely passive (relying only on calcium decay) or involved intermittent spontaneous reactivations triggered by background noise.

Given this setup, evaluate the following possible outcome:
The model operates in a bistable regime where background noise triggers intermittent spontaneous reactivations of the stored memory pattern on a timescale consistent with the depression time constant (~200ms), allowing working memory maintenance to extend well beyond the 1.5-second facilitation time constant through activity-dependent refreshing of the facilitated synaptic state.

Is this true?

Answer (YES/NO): NO